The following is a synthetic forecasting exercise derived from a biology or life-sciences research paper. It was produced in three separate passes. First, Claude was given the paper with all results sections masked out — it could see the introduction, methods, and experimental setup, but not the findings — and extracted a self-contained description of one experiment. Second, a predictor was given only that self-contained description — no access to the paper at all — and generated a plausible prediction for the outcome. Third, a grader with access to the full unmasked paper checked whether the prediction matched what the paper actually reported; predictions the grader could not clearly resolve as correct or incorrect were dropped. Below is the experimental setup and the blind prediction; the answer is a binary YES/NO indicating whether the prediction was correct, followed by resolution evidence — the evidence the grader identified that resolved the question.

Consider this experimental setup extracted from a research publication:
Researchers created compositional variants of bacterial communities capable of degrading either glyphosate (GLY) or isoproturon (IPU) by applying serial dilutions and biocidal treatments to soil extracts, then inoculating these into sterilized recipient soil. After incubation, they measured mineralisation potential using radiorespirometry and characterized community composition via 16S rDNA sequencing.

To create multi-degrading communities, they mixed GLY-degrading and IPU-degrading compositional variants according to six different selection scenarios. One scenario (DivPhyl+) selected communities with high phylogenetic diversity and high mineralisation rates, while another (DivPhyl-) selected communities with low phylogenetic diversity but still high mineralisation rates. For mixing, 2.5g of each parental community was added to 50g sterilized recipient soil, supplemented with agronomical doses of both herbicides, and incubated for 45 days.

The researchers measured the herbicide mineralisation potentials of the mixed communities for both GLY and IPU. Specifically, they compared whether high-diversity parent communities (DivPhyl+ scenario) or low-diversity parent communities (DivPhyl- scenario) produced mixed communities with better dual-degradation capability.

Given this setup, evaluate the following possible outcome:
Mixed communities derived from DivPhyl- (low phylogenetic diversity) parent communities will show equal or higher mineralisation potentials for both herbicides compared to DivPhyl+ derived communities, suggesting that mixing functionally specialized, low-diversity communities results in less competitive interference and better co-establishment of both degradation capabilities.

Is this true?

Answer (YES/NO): NO